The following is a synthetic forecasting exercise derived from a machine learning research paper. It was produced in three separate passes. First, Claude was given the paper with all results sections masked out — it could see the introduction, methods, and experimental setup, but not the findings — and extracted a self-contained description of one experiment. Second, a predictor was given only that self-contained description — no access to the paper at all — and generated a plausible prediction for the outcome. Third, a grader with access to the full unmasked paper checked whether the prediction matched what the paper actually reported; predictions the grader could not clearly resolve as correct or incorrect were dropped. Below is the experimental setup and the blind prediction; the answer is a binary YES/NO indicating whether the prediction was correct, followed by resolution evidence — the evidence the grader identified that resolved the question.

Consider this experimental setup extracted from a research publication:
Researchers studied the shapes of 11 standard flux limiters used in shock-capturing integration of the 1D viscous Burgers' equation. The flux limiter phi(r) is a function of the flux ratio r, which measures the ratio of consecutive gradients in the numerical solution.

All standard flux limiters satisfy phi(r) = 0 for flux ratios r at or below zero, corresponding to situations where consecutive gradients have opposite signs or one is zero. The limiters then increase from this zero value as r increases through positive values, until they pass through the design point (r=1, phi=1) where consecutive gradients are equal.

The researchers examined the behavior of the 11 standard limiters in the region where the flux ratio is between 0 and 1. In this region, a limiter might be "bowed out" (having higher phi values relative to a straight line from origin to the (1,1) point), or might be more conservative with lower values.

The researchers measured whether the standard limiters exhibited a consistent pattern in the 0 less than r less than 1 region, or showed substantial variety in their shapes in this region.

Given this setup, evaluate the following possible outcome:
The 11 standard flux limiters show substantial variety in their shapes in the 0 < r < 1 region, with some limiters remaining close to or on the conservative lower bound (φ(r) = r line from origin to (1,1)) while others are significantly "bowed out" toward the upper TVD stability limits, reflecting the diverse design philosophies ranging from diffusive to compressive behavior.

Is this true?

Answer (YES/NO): NO